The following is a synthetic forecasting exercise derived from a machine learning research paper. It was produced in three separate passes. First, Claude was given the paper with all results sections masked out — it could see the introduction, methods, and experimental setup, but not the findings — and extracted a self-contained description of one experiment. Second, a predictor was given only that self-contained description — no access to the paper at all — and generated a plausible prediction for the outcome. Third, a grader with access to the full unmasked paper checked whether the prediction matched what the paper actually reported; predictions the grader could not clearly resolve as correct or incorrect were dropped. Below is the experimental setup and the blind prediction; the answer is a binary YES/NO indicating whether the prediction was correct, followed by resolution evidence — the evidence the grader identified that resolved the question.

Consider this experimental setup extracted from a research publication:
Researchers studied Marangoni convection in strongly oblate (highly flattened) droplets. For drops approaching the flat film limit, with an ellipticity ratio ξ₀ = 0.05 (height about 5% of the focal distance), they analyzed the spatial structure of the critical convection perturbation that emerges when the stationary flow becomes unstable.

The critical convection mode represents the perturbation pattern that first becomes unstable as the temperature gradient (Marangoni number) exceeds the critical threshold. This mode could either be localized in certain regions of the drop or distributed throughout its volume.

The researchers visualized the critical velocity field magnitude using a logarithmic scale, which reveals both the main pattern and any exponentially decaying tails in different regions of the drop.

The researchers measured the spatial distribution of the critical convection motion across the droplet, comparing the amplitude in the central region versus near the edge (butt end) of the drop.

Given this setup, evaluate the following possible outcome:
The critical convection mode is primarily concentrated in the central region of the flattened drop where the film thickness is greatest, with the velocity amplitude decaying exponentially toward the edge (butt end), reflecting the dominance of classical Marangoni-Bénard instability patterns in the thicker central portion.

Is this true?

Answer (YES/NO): YES